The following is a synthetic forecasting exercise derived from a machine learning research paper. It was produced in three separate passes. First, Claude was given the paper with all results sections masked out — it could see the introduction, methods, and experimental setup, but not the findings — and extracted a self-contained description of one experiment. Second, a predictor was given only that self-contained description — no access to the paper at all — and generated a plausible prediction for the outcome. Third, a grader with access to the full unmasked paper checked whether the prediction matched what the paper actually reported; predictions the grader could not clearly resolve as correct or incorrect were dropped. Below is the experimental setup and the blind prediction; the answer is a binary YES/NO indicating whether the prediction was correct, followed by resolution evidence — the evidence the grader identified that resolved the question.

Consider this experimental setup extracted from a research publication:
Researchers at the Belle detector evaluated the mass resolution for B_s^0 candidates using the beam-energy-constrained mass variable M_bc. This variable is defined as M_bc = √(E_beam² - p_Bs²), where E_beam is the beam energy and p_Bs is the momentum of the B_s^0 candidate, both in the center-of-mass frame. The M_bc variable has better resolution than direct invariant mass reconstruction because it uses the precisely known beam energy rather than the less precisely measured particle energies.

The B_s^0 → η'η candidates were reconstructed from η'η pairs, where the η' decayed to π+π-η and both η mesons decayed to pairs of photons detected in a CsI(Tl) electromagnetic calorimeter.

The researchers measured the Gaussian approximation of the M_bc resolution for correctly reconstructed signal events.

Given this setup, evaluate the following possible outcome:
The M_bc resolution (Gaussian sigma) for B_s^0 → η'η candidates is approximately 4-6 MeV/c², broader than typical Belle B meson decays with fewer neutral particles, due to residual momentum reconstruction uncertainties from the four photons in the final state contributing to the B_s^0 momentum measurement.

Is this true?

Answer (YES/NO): YES